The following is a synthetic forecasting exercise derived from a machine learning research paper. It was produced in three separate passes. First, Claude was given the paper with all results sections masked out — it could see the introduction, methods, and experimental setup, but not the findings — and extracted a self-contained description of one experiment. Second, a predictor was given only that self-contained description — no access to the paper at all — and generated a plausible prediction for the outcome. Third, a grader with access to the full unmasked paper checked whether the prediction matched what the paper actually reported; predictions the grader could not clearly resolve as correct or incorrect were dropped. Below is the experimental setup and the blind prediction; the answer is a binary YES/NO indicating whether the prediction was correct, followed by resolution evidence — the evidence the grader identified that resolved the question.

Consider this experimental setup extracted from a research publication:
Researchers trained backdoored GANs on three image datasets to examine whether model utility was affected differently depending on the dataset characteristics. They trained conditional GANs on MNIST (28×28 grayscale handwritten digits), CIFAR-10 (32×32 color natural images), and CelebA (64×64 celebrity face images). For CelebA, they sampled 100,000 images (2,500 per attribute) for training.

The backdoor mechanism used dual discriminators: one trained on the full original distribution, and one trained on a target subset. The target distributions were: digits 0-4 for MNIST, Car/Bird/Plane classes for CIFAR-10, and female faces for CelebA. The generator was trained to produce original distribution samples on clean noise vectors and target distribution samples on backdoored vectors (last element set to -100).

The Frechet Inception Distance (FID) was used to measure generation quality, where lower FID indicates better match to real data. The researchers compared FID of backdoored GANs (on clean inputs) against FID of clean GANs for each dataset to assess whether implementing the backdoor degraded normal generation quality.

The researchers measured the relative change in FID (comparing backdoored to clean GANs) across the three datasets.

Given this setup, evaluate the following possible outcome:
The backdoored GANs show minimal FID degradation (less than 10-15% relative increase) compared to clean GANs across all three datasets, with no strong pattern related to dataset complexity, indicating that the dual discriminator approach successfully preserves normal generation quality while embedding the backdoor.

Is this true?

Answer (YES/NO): NO